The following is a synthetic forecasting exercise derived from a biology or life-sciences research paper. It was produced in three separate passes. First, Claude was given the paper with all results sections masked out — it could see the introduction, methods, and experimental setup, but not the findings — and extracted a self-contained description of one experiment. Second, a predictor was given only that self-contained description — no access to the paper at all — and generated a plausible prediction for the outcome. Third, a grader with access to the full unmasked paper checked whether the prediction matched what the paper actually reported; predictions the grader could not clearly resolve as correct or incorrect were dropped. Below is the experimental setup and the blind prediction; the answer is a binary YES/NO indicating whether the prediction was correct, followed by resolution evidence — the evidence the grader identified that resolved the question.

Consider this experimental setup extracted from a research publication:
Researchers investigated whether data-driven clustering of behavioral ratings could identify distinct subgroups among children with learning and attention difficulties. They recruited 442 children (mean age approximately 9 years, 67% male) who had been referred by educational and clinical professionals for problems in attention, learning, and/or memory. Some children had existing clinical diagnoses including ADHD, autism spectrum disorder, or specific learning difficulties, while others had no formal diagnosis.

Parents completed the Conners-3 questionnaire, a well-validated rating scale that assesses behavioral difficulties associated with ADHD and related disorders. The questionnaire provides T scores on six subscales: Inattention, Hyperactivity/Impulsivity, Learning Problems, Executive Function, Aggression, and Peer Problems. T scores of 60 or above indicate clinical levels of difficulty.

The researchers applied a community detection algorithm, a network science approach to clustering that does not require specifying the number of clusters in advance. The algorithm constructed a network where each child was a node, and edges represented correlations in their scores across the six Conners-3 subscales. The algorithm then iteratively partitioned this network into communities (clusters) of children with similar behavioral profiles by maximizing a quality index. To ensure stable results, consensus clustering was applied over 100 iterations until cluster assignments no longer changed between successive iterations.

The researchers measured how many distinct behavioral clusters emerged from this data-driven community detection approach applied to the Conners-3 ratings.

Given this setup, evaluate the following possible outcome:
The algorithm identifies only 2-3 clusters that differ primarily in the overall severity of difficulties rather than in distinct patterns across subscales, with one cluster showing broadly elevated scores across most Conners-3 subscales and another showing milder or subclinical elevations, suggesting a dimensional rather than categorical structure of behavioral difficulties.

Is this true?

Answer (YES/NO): NO